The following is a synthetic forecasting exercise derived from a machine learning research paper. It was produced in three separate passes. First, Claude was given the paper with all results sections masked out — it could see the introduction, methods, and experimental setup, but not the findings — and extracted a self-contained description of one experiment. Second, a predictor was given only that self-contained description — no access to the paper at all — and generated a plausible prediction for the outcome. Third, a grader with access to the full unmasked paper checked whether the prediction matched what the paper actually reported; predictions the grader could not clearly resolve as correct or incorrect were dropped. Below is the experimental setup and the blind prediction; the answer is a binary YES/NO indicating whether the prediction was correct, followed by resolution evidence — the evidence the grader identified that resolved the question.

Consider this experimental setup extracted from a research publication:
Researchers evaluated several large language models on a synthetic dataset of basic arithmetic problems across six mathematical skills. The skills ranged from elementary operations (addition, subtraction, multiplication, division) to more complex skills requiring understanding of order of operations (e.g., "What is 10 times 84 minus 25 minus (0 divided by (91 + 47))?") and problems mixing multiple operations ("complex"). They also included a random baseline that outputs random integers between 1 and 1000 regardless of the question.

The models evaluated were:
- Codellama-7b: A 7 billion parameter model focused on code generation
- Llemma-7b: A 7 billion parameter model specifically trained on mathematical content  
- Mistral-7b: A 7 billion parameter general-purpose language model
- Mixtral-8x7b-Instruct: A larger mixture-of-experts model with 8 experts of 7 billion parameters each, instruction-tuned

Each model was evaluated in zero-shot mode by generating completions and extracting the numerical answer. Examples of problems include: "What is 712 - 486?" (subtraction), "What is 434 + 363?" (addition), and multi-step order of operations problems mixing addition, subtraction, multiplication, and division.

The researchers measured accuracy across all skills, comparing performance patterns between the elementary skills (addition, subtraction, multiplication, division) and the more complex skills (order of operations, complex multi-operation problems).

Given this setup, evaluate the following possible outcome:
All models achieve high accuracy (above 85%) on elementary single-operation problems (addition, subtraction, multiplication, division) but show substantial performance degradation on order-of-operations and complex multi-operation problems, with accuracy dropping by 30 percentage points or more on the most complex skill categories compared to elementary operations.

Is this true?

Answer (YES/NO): NO